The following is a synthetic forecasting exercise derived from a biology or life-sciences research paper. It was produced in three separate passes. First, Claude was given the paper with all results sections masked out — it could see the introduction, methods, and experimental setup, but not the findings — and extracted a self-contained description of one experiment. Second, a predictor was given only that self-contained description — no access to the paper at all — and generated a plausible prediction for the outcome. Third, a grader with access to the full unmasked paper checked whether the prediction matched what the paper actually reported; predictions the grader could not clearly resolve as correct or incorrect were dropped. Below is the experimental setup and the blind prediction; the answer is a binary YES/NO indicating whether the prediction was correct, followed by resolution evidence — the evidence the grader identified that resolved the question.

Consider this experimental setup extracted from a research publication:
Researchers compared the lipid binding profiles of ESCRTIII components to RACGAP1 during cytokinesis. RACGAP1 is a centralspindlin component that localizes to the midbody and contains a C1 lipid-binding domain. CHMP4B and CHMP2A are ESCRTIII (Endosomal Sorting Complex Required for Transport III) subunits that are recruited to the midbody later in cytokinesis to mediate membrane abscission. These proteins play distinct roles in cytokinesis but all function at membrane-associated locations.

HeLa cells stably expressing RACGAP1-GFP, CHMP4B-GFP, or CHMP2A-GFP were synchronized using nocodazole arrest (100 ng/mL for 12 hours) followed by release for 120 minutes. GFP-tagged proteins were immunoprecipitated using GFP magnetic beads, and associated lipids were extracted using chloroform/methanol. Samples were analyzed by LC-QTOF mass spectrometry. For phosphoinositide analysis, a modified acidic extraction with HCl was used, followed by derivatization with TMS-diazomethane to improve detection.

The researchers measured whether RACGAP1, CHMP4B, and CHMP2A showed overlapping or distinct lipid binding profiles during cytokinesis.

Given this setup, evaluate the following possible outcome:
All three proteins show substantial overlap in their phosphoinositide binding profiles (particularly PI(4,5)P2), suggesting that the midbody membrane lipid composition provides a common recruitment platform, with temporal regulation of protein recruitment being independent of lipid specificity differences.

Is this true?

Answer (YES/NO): NO